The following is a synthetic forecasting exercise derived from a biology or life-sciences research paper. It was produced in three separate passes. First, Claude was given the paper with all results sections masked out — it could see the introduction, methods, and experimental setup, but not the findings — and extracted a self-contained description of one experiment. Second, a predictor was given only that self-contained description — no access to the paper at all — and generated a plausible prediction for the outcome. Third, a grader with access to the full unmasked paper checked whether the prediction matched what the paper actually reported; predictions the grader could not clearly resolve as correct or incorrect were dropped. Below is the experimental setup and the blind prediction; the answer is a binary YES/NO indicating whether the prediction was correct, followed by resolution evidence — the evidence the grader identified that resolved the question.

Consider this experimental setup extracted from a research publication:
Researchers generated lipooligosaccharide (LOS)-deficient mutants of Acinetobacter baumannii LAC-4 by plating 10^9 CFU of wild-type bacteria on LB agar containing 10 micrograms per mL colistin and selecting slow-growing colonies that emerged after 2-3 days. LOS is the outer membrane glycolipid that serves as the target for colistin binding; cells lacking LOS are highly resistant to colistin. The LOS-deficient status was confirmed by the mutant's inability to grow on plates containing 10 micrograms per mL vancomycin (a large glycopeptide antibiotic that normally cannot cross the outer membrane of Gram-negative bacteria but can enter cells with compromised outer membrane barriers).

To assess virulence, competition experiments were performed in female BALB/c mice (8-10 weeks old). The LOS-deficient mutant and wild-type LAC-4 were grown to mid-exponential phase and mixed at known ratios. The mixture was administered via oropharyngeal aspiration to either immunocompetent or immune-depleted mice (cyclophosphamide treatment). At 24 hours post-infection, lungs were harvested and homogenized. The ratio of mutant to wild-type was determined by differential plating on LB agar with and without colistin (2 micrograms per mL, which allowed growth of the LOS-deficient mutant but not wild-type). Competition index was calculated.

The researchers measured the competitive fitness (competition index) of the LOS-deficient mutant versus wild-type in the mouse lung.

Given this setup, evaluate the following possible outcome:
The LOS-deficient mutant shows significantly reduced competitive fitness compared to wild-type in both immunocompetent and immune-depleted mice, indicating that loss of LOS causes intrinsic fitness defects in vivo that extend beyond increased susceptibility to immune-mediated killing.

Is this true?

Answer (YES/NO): YES